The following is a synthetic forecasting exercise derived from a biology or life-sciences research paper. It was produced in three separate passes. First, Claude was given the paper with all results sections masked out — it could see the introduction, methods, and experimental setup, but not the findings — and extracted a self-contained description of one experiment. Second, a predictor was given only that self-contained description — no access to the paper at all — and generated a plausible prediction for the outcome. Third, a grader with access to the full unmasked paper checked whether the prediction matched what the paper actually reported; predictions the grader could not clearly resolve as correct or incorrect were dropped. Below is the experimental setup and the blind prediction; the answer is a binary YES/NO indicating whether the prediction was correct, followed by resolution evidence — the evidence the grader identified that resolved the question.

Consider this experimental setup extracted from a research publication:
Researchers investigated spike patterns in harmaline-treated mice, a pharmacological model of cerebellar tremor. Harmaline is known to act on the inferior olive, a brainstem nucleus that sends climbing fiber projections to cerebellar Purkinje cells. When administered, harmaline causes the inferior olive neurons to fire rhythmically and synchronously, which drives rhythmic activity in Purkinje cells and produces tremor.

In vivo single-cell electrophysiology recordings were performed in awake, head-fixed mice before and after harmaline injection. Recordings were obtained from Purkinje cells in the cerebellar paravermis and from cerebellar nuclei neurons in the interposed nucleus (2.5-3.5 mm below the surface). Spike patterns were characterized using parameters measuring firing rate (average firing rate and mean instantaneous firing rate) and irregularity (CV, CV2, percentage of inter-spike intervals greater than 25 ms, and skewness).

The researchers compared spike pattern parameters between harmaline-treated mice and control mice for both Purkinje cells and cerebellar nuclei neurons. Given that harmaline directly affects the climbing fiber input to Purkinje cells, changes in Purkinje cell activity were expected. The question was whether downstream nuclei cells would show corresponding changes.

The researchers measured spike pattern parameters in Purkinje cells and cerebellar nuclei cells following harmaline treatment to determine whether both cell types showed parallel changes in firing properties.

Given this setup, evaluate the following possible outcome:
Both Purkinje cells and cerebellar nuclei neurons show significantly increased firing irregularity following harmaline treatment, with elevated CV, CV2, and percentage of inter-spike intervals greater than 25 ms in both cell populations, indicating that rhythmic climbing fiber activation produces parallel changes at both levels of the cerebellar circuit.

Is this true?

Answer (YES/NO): NO